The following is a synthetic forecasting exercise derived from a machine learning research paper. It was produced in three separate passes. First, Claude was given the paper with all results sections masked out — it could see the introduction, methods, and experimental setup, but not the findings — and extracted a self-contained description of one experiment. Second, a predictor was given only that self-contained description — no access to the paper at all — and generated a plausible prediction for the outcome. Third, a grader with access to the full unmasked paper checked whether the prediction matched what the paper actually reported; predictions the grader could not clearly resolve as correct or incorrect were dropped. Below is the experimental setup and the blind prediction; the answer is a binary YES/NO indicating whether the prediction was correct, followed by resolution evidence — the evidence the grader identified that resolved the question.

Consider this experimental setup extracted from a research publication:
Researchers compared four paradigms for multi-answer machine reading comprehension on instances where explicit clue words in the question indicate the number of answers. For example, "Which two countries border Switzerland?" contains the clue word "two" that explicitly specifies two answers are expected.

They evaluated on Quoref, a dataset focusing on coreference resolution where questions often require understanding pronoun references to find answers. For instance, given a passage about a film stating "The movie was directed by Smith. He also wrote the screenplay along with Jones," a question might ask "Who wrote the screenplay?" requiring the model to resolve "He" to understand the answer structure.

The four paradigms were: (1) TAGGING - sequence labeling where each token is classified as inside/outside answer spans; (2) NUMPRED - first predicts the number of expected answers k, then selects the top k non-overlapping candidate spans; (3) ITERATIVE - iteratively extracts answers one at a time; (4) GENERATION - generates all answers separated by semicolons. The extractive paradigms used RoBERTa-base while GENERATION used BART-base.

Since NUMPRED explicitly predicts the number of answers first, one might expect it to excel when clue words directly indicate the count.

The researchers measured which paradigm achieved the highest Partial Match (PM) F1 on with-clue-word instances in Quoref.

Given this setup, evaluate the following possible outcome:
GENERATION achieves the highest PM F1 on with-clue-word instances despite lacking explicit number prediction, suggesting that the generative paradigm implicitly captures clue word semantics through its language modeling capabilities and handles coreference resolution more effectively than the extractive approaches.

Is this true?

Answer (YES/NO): NO